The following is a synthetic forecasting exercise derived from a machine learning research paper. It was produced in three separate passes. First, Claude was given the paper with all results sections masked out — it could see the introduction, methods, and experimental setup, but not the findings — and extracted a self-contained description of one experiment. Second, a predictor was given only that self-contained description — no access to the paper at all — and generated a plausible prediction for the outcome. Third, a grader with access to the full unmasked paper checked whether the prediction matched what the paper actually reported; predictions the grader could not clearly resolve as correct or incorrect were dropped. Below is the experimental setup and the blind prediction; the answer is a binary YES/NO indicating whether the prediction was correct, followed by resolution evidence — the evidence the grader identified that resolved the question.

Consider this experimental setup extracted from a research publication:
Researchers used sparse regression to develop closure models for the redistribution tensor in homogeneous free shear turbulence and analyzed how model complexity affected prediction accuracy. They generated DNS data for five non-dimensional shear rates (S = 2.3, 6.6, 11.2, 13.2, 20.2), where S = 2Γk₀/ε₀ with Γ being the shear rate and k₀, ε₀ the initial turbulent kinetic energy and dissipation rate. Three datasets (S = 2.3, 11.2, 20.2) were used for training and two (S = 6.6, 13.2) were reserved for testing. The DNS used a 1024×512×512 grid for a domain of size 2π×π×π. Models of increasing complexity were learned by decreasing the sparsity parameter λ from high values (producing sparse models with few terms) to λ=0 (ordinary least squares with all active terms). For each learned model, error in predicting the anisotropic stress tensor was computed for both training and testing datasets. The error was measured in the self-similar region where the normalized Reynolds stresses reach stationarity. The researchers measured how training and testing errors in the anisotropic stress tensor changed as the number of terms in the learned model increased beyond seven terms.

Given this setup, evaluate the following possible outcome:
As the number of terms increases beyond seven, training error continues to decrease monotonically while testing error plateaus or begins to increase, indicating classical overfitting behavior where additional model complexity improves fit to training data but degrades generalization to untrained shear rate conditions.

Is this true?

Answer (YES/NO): YES